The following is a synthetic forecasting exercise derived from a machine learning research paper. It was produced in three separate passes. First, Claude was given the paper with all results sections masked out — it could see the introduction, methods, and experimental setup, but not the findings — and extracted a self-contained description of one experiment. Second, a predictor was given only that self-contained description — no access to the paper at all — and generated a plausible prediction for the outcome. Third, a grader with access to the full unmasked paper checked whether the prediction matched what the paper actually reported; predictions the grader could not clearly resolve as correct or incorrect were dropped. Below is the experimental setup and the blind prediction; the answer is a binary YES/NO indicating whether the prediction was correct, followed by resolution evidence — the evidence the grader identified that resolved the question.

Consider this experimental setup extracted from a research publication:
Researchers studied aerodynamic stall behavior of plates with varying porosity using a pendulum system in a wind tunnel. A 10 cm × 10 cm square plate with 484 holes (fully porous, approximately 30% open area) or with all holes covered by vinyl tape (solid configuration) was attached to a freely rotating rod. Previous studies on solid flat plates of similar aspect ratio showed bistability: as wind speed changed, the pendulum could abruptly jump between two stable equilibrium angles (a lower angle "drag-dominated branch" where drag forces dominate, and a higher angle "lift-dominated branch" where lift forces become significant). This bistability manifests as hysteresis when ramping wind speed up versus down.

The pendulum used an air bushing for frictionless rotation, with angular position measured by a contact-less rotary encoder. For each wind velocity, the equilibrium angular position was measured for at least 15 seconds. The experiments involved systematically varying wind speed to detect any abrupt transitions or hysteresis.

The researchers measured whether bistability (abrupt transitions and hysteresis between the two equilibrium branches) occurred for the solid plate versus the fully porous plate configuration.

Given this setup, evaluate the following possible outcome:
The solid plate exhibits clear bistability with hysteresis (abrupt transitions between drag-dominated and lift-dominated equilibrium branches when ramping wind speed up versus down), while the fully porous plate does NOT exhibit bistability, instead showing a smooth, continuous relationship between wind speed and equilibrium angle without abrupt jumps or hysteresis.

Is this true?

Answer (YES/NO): YES